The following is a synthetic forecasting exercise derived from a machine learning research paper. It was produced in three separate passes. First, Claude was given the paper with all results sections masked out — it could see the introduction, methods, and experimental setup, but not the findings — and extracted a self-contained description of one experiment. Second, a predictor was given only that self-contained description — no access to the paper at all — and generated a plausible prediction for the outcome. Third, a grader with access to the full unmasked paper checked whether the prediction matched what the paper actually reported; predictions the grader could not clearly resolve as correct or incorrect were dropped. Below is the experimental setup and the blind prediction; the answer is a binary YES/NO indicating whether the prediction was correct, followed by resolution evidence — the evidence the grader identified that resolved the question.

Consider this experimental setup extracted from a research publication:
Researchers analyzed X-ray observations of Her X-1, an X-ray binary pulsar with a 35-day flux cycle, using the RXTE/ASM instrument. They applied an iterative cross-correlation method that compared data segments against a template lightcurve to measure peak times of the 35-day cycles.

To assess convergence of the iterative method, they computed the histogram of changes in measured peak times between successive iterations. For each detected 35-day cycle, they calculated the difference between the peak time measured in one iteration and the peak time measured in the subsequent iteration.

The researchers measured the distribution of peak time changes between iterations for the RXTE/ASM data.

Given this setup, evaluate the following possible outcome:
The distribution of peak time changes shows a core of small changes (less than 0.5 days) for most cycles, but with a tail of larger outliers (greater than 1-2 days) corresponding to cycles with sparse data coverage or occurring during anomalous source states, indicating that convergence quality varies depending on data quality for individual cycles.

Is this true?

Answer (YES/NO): NO